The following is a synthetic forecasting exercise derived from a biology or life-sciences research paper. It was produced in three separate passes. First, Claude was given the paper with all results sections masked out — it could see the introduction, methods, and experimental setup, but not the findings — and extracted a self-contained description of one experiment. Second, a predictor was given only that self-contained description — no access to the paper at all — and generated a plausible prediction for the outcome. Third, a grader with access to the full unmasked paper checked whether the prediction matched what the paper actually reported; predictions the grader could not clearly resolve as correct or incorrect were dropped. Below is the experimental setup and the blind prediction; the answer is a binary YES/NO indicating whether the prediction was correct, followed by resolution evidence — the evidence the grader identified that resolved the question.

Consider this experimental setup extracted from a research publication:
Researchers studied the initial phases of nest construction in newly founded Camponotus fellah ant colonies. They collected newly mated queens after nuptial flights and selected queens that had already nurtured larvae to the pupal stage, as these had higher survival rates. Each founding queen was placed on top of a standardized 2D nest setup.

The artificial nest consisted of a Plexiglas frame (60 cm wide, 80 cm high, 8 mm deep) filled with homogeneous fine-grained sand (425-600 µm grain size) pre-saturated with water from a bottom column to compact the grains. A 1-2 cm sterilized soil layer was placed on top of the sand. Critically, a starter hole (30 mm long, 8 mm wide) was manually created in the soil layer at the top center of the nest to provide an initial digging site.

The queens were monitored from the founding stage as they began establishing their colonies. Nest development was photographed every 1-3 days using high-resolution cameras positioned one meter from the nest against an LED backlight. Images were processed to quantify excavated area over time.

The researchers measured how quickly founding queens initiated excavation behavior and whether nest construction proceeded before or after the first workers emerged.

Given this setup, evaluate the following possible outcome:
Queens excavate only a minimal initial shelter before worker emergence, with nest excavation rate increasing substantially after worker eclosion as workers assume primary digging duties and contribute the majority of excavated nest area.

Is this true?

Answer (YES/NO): NO